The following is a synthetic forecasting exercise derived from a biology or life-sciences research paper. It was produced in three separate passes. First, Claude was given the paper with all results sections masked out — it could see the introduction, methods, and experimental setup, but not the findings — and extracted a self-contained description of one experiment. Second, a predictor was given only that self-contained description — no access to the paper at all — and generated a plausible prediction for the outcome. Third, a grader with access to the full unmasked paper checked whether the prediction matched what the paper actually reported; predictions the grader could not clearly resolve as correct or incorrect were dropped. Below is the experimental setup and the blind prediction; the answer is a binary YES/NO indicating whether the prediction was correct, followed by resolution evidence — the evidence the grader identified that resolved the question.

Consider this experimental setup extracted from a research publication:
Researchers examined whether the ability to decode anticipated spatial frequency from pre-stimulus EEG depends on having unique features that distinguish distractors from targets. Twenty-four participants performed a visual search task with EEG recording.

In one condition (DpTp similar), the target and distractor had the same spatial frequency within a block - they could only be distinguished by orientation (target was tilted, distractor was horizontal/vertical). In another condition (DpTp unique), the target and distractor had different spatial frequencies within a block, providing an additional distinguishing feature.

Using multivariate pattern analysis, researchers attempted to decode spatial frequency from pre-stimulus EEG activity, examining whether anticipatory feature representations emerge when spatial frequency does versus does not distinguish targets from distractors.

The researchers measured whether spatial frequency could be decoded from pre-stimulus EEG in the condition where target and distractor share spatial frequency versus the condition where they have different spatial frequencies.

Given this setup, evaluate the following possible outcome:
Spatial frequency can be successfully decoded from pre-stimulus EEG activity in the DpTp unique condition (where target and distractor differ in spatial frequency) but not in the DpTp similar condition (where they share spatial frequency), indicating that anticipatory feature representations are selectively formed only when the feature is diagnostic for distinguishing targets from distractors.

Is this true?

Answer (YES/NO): YES